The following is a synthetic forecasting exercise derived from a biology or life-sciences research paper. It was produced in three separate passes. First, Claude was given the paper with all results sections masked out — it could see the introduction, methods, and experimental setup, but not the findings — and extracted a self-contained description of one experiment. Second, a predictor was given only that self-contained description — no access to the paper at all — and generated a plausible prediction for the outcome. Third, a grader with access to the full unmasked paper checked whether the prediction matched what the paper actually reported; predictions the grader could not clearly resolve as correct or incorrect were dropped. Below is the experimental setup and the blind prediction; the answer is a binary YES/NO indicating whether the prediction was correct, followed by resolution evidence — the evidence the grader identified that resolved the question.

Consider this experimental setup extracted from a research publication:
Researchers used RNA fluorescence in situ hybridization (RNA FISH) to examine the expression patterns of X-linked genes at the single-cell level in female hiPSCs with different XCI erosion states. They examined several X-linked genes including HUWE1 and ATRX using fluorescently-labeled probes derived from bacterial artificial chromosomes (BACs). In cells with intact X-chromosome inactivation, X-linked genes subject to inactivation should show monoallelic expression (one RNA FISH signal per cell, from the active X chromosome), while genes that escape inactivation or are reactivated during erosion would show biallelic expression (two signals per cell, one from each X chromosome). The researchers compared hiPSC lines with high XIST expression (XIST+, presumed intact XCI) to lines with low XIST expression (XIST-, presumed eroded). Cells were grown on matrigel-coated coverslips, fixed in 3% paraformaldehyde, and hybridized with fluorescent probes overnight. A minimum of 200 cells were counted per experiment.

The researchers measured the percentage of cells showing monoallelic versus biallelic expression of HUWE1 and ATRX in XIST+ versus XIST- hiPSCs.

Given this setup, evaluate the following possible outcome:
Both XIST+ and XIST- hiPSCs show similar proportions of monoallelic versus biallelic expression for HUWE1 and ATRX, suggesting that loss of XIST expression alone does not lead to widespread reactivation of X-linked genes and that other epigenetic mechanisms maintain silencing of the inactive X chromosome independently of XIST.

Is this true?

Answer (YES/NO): YES